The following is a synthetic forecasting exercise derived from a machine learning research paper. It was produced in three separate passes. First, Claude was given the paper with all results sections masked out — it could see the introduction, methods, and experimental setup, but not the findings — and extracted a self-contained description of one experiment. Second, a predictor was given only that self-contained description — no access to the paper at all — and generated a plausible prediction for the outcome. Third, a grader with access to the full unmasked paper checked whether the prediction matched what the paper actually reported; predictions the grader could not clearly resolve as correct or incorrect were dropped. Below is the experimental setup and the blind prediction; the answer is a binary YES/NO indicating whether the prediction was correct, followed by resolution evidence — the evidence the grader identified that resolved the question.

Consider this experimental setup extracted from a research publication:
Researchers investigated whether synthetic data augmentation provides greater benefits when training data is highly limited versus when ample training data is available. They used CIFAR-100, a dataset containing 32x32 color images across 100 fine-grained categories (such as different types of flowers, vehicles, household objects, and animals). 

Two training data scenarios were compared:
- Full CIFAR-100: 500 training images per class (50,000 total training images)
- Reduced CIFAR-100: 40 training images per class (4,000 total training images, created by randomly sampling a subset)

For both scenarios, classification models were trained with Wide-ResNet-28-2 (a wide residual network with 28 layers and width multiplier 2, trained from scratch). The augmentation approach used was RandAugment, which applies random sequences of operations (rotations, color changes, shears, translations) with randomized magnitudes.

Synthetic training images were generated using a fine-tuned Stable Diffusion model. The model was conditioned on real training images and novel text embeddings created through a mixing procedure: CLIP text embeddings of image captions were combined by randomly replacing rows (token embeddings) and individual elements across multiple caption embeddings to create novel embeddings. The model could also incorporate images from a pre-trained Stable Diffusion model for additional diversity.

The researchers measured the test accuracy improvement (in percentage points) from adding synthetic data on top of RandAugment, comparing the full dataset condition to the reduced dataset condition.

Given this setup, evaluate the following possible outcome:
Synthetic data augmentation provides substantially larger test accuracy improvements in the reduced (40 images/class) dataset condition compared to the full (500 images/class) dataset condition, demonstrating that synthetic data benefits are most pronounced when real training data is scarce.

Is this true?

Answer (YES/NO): NO